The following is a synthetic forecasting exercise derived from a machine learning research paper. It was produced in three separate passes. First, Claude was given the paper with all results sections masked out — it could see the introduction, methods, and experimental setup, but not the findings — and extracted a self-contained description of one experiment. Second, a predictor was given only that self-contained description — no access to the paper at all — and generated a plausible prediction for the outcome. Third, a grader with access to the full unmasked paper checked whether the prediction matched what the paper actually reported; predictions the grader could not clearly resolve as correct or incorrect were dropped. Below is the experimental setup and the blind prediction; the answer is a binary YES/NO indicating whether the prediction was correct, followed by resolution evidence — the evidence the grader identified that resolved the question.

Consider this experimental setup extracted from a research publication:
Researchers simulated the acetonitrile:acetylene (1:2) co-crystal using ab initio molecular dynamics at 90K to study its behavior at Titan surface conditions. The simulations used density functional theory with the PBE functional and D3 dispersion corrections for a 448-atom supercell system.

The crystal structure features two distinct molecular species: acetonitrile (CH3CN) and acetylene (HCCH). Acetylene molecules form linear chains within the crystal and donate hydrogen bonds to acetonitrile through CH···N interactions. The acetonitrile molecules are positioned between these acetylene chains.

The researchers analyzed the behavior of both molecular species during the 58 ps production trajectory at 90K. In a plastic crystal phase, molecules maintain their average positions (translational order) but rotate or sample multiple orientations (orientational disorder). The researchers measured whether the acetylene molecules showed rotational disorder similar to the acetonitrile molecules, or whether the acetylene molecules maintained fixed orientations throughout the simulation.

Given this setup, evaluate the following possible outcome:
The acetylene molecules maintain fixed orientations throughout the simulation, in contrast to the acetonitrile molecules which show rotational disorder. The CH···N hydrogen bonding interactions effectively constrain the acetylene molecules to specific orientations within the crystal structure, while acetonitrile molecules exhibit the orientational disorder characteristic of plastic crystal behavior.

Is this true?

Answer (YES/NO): YES